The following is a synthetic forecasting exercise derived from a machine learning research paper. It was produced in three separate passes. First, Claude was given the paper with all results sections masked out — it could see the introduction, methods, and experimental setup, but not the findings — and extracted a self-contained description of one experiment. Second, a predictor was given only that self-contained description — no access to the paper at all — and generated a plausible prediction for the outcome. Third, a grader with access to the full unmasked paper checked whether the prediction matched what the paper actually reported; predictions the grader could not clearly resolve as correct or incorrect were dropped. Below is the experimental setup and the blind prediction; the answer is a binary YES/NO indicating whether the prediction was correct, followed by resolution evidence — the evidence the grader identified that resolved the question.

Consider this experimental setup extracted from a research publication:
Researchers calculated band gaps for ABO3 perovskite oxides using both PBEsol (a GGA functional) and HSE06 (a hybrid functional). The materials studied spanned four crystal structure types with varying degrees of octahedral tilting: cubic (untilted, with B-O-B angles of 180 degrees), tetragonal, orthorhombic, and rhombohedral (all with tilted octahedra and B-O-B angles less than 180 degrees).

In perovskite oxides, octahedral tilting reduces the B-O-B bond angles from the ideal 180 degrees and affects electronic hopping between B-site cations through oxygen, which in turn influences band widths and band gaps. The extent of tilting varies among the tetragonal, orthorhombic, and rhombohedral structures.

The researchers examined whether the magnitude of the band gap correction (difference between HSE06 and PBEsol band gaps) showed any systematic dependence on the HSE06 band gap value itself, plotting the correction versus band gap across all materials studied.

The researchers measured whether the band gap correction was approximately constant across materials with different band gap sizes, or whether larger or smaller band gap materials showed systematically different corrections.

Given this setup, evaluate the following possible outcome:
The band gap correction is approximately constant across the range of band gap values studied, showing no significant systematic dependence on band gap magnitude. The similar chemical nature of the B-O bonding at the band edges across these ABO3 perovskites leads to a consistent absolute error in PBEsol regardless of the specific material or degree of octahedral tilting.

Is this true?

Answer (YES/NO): NO